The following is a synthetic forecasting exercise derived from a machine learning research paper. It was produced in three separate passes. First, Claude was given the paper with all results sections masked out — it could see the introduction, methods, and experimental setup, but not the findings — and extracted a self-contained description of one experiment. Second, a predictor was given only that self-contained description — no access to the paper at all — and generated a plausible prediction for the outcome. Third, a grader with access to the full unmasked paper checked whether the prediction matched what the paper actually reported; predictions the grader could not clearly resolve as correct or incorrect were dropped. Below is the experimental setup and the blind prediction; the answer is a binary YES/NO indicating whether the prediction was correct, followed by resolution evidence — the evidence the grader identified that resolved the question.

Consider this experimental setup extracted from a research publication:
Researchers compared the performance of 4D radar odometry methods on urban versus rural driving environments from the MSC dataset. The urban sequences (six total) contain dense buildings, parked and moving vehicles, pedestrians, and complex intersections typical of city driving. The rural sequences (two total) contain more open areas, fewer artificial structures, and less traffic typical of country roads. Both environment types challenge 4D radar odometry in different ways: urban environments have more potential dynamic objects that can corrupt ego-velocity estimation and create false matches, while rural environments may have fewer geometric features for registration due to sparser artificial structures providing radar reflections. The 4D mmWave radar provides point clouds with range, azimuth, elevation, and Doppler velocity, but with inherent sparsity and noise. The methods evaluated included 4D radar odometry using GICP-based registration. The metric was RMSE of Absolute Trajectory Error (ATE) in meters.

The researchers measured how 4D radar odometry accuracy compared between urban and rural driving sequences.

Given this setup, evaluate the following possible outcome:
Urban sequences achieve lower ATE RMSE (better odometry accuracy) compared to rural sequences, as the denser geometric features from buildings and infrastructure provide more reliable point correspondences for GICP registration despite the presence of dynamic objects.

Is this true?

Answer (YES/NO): NO